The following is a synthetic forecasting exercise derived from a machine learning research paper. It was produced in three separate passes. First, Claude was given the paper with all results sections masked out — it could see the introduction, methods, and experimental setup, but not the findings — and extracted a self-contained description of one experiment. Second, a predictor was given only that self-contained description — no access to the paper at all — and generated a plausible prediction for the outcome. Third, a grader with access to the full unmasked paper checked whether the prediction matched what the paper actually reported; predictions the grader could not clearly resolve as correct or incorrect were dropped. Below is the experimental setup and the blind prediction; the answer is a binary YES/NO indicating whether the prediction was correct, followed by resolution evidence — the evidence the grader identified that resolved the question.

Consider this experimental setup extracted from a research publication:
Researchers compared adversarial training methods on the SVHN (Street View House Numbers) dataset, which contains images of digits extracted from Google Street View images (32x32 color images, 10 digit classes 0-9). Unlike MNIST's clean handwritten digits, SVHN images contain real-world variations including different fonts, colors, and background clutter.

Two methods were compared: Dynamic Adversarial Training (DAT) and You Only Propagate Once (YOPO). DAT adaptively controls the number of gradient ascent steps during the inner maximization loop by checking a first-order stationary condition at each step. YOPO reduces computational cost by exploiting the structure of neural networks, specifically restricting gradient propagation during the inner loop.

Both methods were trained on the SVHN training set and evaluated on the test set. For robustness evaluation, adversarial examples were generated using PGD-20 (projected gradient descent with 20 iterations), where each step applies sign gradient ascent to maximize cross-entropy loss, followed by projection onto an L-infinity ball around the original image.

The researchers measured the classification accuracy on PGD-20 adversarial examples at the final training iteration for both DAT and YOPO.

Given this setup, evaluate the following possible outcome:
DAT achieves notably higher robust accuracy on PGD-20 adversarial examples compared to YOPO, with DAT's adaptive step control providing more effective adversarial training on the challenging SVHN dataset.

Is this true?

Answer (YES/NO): YES